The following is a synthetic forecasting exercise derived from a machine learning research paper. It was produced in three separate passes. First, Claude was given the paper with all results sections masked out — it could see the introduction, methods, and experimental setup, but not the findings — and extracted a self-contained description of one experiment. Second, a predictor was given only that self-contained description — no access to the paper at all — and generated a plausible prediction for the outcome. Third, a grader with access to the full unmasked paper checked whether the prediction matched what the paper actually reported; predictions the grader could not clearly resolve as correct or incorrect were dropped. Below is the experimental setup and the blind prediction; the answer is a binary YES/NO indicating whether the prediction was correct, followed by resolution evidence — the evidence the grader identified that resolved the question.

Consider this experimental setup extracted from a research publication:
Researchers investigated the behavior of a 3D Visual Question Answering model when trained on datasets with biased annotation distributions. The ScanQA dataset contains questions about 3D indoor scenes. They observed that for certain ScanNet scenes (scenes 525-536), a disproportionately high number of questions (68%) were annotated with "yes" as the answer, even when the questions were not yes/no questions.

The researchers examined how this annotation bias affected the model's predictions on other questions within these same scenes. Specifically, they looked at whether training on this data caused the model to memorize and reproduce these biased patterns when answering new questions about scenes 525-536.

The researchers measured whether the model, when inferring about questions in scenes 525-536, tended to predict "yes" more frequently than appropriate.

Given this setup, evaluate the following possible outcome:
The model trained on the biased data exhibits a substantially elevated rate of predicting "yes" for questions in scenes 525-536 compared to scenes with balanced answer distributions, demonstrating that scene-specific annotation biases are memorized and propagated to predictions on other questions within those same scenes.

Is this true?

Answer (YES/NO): YES